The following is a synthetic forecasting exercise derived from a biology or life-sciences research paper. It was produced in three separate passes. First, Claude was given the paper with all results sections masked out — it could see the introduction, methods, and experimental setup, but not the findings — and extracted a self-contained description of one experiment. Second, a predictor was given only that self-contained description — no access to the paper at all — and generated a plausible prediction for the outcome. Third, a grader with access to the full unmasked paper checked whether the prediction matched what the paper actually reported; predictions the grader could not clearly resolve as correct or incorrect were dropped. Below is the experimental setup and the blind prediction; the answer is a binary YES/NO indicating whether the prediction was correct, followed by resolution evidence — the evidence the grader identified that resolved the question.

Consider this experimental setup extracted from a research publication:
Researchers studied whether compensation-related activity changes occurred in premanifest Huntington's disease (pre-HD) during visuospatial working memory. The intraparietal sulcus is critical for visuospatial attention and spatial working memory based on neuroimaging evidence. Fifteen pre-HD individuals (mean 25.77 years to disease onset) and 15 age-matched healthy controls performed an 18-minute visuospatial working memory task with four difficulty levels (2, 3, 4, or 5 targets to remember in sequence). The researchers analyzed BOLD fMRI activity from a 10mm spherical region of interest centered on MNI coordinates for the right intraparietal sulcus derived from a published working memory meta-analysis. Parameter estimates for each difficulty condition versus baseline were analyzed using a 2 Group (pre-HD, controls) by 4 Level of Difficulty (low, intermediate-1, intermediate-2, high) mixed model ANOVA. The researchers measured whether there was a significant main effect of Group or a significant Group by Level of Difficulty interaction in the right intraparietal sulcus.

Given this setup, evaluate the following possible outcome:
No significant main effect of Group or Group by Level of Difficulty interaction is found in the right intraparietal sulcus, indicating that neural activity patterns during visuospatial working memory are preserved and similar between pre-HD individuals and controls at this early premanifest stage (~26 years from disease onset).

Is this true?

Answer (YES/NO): NO